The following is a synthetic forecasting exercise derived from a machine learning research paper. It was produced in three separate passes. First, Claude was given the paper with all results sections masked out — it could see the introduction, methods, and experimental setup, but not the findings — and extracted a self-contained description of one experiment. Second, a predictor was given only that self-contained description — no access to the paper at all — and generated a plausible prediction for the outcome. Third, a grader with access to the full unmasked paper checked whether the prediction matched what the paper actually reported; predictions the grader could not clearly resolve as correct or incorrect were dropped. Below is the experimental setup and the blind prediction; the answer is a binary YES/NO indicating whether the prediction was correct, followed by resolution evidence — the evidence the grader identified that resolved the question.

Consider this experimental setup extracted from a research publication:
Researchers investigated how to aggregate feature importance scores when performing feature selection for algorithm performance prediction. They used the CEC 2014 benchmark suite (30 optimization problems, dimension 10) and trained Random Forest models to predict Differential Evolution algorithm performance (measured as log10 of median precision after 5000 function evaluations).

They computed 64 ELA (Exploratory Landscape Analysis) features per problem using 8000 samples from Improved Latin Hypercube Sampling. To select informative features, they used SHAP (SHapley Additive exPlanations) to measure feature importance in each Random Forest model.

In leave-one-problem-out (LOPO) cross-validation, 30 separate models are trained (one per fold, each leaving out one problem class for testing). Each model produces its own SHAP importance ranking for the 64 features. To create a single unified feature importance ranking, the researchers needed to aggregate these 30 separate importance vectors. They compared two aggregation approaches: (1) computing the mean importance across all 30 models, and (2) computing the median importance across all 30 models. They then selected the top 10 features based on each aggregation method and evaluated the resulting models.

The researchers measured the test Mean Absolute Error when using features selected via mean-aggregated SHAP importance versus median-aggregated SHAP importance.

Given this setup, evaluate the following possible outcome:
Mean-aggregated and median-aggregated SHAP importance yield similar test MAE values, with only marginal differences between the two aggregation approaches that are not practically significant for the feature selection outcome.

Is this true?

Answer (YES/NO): NO